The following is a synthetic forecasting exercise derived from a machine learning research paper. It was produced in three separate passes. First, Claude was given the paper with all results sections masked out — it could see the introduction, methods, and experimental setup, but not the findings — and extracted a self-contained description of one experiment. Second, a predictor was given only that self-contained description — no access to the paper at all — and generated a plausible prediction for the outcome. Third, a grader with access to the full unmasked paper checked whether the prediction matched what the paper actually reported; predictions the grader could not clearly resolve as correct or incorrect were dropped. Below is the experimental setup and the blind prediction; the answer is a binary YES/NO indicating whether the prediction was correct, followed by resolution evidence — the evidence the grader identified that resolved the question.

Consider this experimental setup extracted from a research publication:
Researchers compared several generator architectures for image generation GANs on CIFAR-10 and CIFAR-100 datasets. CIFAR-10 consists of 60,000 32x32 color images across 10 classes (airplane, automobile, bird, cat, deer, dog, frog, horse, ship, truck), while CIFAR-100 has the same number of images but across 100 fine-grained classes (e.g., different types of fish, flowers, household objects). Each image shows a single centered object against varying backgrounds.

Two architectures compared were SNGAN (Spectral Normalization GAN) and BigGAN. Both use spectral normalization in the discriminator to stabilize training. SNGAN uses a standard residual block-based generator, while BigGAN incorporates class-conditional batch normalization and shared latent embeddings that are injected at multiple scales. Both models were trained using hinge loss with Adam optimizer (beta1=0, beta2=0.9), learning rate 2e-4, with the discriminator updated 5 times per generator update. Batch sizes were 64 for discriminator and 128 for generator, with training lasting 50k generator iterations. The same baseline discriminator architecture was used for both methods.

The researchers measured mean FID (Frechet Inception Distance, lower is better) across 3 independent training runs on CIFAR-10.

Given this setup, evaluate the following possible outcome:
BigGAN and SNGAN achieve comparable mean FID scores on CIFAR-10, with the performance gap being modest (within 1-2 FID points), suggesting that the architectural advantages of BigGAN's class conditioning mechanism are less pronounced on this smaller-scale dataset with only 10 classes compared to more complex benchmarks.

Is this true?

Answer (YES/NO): YES